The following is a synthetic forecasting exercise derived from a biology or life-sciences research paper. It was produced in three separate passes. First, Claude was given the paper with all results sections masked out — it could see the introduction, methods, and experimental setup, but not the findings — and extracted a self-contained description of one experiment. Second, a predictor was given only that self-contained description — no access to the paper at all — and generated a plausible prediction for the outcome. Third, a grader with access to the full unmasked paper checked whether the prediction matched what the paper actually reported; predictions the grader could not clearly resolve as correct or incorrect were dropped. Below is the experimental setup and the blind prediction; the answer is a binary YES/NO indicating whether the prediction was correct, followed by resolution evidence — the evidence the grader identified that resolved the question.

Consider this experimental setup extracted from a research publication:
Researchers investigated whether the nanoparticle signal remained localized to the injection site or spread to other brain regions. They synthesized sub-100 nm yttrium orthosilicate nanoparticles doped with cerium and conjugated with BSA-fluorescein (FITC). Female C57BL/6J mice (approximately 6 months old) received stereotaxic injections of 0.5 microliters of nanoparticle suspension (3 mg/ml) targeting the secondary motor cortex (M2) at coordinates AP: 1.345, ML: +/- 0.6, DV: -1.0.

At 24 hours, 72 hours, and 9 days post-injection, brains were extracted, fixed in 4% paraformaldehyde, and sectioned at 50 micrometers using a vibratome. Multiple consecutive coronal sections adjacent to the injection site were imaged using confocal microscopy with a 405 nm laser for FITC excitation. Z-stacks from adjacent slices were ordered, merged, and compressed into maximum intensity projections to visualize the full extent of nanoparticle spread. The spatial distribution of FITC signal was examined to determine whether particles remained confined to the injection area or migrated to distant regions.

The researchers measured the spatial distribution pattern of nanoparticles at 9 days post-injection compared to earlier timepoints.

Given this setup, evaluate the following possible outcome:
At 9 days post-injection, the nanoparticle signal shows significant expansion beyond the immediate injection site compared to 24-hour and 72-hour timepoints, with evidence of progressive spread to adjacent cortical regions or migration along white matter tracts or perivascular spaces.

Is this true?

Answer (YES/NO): NO